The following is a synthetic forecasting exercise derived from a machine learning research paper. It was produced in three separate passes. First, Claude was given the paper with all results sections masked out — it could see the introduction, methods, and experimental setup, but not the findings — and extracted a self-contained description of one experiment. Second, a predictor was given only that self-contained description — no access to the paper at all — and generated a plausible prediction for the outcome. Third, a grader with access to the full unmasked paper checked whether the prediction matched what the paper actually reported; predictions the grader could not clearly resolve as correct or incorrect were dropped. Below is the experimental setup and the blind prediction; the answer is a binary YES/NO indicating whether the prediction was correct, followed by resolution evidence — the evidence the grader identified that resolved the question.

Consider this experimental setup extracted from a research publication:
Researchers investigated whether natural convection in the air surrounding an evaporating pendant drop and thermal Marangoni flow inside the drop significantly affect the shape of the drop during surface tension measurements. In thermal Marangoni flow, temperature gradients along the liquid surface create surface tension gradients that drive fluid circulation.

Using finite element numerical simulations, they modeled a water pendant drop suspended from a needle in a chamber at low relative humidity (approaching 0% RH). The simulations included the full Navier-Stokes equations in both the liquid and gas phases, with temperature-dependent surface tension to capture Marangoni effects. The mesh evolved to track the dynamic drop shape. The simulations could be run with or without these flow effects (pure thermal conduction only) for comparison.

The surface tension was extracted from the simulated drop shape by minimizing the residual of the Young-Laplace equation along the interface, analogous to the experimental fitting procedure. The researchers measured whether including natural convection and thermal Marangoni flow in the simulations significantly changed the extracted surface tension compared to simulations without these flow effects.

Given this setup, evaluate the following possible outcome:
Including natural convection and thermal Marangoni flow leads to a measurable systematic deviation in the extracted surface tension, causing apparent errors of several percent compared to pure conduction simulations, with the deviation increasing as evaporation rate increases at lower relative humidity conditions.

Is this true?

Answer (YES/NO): NO